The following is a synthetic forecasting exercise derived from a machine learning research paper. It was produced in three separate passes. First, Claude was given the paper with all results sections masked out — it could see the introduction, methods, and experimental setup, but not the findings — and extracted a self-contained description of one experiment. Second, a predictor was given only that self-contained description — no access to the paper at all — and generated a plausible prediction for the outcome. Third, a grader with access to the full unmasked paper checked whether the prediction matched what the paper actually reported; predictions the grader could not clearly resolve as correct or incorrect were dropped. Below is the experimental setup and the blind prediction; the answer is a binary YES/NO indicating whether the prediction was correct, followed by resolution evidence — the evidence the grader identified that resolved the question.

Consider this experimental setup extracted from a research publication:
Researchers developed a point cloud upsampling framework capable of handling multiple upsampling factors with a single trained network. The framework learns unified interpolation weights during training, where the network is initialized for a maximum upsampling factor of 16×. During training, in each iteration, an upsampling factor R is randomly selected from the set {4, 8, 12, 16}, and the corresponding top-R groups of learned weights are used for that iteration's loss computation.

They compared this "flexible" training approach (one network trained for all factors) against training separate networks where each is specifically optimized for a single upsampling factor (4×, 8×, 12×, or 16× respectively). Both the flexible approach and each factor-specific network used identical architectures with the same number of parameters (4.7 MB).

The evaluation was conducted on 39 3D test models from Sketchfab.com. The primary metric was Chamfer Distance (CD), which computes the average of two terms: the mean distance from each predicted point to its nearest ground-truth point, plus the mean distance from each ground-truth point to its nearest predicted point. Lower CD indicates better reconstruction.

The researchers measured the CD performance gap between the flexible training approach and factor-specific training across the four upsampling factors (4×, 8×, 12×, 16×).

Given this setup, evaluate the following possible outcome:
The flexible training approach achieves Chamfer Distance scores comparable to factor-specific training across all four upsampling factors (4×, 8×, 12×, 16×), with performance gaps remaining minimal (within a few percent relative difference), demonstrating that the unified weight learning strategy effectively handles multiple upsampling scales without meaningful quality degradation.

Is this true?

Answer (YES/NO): YES